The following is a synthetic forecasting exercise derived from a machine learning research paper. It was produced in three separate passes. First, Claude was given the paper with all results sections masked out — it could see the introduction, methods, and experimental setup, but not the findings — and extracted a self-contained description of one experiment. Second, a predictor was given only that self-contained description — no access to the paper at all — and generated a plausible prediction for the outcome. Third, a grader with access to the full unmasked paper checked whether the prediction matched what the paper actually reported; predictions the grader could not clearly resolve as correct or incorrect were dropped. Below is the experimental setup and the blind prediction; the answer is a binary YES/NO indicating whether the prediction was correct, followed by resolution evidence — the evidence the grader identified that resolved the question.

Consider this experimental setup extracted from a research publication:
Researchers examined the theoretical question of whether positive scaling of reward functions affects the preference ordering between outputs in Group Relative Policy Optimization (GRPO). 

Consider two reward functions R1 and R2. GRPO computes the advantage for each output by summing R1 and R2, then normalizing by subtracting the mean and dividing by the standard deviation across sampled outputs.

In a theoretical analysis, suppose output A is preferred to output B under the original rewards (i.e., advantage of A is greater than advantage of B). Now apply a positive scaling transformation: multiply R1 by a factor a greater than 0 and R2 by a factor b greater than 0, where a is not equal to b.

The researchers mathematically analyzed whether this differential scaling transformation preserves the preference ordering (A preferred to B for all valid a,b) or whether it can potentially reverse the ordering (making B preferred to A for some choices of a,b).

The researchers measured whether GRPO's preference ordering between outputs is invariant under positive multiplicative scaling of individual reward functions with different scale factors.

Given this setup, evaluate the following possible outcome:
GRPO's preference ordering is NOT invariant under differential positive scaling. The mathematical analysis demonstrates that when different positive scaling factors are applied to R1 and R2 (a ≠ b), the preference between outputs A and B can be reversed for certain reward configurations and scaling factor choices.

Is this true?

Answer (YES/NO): YES